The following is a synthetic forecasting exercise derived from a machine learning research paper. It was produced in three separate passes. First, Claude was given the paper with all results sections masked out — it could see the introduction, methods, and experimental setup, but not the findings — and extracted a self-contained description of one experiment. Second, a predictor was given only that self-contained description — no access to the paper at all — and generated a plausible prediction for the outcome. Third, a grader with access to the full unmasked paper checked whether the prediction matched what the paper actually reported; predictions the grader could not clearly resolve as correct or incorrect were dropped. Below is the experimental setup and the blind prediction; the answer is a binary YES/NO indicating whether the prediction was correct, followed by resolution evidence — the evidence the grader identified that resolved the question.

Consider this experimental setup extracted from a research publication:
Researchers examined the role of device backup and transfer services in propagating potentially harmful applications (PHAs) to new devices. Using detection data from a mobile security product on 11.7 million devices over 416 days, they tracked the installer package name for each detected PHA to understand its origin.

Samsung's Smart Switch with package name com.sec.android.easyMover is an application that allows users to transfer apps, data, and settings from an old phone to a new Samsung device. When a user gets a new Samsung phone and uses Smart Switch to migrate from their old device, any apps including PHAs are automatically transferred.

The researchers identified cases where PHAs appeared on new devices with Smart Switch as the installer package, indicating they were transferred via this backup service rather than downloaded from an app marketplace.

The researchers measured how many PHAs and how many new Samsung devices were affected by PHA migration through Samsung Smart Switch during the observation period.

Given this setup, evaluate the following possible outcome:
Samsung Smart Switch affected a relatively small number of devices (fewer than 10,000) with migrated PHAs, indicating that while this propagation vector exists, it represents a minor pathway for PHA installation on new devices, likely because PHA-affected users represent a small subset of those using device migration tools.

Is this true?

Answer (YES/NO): NO